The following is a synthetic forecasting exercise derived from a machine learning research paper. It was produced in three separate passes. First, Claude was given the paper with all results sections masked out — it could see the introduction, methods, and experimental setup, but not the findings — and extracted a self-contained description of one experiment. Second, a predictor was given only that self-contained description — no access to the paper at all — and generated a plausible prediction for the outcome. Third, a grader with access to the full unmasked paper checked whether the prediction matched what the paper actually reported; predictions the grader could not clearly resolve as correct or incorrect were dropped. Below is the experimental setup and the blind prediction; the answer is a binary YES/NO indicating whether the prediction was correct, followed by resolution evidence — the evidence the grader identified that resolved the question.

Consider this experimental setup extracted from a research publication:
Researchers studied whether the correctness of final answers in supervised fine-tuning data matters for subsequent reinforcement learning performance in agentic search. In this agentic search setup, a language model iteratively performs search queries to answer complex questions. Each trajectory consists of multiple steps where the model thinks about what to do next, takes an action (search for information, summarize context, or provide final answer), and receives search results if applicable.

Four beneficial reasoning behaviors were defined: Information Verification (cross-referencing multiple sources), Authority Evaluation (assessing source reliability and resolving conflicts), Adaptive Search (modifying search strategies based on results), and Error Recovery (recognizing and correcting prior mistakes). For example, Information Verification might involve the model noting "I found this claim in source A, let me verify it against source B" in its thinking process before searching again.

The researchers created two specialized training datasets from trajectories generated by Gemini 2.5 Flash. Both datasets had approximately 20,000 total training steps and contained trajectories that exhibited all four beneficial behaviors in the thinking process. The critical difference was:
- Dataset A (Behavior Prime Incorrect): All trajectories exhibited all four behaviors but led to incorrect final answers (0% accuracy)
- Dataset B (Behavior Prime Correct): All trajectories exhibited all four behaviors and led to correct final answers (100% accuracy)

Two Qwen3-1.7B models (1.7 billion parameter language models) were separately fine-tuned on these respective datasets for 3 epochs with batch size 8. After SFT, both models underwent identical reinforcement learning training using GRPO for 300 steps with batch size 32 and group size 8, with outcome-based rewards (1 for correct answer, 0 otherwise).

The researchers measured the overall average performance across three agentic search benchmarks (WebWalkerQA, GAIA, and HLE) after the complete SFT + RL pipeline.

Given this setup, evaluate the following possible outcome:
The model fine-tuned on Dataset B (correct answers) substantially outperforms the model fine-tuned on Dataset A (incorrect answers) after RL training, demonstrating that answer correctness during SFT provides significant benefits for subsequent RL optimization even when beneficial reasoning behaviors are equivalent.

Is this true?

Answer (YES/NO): NO